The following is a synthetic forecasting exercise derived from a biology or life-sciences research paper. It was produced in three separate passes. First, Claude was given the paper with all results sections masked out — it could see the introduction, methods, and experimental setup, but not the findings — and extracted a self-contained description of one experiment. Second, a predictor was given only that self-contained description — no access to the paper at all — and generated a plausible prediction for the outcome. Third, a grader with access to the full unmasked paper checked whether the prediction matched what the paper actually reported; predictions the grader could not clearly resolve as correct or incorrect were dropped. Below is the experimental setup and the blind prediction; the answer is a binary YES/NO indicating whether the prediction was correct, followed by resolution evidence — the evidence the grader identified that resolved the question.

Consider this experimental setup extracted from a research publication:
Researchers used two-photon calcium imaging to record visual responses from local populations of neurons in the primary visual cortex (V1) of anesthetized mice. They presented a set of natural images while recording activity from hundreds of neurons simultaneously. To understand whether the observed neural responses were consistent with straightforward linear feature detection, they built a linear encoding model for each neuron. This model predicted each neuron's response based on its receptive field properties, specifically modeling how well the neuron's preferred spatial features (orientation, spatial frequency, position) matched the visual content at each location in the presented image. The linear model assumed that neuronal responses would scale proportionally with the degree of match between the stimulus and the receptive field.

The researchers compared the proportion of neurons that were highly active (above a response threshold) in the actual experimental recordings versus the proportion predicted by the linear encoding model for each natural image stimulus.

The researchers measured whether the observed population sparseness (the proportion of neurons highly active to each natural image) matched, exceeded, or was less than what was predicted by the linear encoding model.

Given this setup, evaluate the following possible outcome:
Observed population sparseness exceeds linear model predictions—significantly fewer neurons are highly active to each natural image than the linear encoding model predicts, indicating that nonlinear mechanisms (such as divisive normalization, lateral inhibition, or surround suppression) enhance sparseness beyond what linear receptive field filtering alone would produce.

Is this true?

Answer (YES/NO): YES